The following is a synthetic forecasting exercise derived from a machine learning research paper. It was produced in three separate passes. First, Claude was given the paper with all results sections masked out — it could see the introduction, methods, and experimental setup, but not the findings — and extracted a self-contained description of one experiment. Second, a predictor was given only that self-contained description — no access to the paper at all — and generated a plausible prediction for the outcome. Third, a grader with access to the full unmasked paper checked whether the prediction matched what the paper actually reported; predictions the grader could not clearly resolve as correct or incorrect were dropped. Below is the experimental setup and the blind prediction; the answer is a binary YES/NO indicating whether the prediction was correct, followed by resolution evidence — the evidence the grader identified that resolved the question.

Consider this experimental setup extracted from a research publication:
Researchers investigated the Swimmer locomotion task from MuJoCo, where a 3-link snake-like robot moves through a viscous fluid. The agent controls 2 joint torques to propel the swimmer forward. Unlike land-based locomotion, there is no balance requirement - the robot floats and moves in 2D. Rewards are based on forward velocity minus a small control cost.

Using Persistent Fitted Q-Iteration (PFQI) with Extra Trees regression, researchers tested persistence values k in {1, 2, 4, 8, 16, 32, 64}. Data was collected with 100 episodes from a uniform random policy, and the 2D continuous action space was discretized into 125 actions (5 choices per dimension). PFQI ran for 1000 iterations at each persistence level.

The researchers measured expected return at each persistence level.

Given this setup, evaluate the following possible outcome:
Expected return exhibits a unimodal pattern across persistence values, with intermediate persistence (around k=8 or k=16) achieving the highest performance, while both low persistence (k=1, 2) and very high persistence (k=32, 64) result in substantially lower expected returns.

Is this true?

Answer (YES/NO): NO